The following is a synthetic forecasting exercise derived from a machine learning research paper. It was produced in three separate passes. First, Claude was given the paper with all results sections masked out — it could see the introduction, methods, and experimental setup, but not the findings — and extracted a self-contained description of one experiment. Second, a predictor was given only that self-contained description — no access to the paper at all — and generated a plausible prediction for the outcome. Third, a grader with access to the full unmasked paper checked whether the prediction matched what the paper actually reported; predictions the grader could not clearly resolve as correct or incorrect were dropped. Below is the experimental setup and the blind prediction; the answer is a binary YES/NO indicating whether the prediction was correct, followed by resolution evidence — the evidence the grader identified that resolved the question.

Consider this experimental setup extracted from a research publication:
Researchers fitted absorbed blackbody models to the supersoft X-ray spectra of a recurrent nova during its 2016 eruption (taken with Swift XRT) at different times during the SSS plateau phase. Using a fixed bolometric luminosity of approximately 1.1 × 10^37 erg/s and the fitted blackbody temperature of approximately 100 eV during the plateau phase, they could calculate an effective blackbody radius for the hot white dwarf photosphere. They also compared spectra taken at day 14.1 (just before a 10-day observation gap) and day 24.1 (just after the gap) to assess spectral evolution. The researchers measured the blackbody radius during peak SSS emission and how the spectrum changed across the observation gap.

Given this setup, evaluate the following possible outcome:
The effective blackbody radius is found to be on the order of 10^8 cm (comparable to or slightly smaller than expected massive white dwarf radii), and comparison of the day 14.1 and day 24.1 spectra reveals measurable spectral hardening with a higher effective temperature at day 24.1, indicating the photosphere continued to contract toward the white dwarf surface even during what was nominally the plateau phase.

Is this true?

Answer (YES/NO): YES